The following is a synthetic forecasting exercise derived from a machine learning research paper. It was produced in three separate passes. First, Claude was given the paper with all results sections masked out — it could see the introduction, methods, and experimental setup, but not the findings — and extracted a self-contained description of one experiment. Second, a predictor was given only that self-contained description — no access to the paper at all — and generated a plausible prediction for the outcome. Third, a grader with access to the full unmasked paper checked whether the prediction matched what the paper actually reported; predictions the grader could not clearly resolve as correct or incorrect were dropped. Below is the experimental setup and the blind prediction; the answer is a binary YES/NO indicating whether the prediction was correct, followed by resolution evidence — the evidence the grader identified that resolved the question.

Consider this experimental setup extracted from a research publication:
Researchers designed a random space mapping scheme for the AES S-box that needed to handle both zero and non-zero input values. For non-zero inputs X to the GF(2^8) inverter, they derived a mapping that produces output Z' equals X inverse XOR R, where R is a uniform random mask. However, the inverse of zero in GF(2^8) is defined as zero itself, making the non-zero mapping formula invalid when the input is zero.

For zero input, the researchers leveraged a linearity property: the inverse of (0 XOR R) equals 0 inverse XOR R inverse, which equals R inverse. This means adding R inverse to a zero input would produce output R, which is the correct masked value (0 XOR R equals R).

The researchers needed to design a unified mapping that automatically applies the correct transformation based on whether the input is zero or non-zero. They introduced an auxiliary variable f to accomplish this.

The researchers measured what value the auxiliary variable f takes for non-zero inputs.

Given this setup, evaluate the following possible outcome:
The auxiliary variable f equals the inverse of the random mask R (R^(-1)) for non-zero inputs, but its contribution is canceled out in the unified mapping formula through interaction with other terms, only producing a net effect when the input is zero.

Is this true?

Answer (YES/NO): NO